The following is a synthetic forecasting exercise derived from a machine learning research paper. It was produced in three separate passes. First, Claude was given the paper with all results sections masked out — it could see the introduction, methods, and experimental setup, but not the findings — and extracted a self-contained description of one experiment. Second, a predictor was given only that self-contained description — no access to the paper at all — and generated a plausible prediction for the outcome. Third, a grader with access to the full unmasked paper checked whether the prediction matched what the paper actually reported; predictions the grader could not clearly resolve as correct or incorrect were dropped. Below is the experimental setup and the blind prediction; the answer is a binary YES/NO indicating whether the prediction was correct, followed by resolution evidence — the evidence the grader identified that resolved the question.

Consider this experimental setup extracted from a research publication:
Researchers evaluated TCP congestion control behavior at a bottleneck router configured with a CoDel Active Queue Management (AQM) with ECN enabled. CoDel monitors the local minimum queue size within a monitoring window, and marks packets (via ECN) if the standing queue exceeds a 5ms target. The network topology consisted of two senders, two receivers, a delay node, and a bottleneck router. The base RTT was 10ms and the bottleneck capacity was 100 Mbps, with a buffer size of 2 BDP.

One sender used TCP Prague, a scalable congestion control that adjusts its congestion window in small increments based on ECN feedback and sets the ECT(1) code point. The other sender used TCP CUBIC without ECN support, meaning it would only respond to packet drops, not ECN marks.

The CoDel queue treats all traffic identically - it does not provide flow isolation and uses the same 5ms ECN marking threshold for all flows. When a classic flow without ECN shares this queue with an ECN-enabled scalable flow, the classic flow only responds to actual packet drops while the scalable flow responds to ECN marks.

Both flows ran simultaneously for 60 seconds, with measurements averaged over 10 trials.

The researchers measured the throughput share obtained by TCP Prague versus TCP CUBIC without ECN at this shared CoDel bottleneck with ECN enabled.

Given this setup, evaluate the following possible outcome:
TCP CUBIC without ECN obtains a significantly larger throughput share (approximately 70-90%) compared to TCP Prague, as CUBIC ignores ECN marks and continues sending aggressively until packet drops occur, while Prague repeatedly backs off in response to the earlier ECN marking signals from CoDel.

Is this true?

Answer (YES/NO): NO